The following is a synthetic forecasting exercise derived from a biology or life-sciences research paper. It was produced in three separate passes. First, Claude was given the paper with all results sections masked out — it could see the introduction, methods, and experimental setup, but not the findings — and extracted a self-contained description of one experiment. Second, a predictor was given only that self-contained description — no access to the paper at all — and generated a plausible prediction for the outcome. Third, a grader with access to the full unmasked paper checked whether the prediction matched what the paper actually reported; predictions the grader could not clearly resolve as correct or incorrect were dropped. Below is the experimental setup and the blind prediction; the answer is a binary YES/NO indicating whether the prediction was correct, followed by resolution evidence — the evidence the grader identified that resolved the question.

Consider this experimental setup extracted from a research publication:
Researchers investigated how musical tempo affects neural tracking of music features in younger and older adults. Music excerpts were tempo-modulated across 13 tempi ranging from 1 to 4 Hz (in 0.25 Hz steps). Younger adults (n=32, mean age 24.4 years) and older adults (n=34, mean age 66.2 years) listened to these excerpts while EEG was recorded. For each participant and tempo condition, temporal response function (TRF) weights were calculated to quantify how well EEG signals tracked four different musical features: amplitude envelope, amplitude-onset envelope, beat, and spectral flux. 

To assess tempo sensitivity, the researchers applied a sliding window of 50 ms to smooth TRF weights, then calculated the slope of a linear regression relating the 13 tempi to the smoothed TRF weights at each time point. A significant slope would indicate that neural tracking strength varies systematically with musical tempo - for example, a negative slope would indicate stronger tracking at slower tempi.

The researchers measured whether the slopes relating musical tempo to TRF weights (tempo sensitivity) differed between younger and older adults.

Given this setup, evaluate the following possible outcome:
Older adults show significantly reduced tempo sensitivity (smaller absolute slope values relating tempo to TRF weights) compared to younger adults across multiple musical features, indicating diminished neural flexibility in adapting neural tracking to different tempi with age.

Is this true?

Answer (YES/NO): YES